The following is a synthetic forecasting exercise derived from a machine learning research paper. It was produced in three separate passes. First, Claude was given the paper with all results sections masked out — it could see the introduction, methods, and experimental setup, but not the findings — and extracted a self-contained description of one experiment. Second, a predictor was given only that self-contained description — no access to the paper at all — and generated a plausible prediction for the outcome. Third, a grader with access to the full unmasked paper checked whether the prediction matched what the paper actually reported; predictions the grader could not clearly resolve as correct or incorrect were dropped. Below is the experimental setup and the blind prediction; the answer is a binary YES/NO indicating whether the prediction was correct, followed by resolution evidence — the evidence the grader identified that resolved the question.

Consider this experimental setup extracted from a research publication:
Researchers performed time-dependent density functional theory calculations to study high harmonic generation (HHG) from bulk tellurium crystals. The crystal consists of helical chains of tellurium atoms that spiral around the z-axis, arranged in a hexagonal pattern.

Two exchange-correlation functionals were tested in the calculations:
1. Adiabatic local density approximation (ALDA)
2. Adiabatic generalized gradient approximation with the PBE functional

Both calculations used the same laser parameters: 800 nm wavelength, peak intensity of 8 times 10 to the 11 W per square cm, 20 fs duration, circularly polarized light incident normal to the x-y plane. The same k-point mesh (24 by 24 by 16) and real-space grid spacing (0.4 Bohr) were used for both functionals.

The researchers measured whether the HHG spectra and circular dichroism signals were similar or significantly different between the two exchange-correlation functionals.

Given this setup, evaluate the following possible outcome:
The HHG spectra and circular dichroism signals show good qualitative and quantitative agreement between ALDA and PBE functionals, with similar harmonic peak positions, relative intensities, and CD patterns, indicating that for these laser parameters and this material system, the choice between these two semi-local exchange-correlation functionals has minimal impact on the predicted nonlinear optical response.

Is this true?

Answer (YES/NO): YES